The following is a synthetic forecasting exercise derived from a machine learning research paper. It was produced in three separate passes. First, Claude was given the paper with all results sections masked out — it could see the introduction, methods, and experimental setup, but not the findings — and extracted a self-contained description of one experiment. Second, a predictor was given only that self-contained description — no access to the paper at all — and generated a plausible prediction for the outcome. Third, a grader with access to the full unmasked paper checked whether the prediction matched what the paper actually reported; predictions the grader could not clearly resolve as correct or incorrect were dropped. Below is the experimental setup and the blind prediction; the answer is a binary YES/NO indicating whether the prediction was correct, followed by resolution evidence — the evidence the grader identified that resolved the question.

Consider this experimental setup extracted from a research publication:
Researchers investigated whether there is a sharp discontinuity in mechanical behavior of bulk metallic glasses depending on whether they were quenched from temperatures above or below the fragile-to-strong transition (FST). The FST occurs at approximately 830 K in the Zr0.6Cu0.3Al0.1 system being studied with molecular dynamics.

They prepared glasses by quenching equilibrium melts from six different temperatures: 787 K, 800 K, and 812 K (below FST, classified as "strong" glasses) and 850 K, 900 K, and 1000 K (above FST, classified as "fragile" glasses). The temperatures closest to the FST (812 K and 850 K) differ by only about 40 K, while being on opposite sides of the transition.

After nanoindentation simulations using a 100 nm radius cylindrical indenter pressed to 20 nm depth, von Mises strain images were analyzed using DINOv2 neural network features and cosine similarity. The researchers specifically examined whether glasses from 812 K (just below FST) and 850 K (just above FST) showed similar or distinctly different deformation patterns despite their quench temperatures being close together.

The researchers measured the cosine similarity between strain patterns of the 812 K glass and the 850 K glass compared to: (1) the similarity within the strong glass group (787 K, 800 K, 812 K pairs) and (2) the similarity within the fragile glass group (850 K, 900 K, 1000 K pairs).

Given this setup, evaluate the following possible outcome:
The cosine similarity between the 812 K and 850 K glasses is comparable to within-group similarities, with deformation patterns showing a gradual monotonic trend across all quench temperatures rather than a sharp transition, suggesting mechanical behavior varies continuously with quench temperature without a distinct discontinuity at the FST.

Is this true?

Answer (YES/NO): NO